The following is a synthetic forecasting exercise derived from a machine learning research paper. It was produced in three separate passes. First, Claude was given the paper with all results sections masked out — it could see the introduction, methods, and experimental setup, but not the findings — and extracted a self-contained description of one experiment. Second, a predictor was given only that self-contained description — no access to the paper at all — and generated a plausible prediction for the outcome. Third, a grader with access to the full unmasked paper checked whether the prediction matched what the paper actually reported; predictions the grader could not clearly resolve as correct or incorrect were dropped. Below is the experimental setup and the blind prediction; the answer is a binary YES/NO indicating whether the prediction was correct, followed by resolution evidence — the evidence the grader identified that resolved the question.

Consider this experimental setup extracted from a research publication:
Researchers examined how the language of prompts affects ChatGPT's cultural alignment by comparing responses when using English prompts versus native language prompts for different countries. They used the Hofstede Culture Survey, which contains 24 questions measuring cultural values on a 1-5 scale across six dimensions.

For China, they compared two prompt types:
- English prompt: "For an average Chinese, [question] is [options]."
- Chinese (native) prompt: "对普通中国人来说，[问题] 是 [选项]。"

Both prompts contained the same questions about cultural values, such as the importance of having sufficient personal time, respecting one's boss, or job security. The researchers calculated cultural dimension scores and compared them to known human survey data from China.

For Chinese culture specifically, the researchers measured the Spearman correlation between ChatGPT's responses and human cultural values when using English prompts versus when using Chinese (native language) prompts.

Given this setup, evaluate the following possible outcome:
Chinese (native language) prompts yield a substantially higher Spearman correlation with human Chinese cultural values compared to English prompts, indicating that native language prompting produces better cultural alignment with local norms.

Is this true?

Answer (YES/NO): YES